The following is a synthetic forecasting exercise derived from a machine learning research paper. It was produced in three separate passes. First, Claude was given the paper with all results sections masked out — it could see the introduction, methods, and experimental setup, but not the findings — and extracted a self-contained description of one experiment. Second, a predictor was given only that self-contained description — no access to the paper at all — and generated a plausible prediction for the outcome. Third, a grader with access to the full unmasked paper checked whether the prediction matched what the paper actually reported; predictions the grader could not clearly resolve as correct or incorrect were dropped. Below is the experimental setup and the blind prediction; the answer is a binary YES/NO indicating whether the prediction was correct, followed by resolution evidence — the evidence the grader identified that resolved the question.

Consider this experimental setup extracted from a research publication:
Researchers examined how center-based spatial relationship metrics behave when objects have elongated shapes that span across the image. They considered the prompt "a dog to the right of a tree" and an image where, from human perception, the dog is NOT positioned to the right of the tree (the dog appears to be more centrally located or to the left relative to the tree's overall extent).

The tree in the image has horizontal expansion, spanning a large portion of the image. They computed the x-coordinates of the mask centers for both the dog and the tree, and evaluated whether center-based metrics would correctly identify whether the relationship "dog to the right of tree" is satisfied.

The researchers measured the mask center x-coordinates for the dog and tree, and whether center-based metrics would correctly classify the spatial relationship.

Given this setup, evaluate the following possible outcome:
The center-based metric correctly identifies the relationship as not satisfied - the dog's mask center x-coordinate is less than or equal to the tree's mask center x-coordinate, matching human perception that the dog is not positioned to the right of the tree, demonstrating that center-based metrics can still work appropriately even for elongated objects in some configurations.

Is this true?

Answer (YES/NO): NO